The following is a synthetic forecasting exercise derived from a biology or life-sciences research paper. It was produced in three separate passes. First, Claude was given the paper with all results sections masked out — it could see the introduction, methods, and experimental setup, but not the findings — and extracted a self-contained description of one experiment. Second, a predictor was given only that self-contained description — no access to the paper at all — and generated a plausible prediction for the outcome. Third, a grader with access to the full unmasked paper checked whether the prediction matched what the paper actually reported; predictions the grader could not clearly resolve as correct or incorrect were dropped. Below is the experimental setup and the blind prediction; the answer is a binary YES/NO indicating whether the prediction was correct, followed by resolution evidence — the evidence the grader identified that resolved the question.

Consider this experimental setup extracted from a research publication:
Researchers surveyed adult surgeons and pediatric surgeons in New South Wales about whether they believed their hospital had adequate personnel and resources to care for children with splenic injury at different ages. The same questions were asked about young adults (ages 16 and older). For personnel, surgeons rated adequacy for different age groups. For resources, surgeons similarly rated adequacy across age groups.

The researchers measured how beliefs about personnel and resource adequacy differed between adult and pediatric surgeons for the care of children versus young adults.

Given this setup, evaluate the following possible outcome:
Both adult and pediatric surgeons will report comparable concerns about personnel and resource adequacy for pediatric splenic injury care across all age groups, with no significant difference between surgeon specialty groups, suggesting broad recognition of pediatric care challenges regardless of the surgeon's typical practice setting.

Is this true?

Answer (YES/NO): NO